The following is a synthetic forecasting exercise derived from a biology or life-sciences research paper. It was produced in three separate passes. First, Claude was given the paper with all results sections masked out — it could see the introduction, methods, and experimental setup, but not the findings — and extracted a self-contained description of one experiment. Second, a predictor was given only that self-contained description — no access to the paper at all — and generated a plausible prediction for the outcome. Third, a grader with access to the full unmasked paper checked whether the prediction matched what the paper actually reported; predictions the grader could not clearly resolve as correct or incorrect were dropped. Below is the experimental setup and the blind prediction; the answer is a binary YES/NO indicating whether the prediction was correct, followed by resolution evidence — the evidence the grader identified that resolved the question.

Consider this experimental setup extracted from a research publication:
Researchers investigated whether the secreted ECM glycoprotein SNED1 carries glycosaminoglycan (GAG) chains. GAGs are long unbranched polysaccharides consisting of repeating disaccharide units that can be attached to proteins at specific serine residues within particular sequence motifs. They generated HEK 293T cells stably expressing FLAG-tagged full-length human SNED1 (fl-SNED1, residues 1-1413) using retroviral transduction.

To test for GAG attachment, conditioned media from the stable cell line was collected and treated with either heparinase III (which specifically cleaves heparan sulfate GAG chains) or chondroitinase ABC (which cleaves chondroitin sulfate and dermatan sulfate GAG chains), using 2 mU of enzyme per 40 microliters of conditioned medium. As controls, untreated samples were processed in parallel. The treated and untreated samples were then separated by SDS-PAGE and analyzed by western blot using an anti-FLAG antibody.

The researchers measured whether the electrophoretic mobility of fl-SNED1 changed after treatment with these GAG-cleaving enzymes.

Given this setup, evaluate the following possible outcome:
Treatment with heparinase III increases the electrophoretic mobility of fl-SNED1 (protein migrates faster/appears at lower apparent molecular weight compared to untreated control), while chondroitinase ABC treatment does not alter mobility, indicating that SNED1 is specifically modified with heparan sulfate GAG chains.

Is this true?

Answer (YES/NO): NO